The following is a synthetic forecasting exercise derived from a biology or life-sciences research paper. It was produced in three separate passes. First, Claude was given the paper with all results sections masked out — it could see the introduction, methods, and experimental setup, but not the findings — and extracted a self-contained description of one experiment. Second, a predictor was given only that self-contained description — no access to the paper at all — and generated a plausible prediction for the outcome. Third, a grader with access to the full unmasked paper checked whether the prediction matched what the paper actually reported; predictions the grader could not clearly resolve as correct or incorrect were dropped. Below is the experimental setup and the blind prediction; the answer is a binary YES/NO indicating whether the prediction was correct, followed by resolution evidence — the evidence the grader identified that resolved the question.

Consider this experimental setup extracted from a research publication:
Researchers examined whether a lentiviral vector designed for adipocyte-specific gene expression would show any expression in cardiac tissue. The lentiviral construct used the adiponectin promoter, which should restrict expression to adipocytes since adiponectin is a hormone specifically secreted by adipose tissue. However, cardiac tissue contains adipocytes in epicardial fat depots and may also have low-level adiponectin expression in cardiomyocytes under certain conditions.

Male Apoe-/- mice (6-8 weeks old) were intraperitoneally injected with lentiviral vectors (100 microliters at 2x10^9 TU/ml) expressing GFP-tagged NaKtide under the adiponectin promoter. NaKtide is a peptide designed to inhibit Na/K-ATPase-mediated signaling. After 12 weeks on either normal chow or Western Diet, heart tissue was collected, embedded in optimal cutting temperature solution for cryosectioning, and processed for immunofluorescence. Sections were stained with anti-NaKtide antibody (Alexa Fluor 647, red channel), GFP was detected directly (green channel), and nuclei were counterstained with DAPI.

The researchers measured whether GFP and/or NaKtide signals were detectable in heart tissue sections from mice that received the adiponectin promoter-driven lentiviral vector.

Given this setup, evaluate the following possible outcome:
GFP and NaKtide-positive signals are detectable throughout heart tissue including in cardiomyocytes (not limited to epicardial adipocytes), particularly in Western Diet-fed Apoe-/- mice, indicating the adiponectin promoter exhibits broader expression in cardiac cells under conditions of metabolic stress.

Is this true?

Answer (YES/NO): NO